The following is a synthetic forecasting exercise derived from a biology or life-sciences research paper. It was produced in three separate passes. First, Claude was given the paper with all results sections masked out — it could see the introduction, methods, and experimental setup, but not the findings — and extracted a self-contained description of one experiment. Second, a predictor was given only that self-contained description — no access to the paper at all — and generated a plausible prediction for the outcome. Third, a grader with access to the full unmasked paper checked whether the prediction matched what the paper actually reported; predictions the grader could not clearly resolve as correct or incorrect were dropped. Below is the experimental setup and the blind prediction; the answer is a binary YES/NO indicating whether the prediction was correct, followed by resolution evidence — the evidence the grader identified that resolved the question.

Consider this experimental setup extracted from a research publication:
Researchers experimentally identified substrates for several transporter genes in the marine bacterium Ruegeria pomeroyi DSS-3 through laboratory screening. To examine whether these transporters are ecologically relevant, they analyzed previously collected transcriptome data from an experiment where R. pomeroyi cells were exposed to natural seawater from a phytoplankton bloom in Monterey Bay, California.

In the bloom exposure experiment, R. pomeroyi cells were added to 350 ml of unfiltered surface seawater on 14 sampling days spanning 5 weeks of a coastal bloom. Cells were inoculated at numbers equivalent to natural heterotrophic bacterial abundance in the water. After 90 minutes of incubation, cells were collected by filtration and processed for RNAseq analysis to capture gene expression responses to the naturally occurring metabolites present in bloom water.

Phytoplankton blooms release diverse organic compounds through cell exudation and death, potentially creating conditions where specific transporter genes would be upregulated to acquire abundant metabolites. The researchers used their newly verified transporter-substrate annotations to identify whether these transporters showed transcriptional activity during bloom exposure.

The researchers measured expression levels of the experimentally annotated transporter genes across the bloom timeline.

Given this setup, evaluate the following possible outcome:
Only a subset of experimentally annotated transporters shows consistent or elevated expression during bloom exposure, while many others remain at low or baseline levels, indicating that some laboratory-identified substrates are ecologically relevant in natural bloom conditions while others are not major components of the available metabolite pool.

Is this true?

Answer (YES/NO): YES